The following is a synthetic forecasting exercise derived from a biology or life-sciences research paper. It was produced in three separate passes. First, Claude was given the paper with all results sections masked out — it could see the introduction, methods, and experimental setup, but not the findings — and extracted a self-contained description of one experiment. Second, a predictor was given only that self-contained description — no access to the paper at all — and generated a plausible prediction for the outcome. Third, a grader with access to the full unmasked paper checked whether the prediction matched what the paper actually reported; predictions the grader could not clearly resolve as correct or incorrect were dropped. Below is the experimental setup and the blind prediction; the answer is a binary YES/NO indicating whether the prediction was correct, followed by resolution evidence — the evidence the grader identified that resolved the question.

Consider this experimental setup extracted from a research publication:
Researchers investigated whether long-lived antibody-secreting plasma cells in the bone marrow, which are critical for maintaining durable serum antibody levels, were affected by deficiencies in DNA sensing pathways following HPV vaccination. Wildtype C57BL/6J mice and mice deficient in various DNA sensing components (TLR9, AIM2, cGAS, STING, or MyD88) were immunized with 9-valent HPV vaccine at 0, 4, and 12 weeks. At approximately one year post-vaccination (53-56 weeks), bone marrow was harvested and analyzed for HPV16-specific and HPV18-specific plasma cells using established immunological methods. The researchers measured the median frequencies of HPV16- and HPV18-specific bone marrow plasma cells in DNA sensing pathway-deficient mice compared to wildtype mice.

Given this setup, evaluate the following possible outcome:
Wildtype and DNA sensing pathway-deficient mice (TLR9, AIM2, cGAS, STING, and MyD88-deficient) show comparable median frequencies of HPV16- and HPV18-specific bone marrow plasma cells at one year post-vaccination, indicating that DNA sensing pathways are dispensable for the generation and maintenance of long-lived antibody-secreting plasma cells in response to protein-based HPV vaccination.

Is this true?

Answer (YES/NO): YES